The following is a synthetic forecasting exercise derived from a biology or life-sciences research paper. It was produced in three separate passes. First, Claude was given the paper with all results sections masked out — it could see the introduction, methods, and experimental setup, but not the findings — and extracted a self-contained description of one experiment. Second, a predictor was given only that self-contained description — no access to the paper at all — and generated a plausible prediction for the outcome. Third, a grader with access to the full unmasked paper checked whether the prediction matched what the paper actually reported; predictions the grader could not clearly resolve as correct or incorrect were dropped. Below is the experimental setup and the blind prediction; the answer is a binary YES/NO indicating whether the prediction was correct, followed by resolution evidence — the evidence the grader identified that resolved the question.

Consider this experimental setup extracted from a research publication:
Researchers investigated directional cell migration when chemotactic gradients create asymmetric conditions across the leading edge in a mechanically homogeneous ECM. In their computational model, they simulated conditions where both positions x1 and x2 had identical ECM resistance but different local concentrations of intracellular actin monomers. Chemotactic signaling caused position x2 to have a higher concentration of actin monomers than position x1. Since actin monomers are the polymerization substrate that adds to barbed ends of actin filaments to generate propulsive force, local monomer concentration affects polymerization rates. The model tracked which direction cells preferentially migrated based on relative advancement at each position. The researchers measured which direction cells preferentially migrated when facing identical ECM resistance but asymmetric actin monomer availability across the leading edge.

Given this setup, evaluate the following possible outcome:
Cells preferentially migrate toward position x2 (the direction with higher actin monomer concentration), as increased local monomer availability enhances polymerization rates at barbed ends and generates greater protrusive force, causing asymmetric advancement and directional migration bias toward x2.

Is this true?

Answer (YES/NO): YES